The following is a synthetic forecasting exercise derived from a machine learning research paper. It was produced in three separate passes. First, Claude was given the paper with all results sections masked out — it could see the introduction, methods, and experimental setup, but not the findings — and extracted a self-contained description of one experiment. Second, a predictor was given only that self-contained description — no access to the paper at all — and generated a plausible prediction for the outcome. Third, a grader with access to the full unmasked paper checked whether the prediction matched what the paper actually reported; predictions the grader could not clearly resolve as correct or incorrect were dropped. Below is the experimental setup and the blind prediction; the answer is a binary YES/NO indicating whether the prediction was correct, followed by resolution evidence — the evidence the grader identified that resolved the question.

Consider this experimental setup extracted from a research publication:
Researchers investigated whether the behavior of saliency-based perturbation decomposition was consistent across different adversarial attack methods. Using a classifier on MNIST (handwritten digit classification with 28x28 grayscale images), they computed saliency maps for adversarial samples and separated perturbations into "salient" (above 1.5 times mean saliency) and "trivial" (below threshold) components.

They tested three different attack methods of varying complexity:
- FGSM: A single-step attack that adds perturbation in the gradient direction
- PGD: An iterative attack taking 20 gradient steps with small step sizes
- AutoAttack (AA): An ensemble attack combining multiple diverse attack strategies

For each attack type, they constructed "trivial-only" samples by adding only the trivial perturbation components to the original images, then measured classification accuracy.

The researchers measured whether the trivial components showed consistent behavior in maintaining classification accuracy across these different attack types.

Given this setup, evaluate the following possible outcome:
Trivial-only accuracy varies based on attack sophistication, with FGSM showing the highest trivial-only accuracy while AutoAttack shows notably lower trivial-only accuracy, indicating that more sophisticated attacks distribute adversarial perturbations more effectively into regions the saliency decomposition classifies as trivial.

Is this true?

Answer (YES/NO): YES